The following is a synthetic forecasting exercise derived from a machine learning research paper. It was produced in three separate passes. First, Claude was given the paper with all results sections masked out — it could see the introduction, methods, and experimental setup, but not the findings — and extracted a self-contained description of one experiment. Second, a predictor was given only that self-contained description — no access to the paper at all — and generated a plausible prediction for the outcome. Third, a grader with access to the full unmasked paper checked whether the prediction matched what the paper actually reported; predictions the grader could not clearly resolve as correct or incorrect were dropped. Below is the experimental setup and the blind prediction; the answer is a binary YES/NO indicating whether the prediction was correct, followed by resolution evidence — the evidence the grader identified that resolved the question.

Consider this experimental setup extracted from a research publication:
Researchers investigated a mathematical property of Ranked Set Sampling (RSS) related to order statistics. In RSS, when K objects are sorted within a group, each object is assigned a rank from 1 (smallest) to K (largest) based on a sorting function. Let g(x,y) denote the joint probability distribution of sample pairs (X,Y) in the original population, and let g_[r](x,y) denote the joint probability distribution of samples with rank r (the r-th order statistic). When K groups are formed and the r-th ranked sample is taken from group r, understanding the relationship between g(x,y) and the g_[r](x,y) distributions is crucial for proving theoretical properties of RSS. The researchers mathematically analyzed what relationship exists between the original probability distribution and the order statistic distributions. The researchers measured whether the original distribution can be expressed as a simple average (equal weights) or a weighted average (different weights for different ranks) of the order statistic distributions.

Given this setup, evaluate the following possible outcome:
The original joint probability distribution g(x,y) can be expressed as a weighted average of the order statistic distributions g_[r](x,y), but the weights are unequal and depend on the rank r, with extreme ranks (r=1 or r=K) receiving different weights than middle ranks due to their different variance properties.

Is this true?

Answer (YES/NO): NO